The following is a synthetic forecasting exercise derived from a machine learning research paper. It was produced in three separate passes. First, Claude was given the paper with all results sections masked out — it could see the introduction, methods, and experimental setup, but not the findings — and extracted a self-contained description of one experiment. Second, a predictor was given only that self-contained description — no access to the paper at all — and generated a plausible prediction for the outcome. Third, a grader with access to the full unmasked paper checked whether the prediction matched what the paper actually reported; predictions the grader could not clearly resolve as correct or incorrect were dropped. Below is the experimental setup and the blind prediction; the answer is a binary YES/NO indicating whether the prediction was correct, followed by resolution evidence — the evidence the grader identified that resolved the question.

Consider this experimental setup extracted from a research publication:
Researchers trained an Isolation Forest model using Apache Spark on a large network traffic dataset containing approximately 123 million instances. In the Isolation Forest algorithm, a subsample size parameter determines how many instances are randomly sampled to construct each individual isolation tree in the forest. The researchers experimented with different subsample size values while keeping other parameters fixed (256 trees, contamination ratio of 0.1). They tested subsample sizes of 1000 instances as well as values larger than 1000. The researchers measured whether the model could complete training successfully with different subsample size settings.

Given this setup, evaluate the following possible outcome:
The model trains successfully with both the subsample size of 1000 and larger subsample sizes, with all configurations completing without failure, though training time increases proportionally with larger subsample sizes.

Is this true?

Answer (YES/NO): NO